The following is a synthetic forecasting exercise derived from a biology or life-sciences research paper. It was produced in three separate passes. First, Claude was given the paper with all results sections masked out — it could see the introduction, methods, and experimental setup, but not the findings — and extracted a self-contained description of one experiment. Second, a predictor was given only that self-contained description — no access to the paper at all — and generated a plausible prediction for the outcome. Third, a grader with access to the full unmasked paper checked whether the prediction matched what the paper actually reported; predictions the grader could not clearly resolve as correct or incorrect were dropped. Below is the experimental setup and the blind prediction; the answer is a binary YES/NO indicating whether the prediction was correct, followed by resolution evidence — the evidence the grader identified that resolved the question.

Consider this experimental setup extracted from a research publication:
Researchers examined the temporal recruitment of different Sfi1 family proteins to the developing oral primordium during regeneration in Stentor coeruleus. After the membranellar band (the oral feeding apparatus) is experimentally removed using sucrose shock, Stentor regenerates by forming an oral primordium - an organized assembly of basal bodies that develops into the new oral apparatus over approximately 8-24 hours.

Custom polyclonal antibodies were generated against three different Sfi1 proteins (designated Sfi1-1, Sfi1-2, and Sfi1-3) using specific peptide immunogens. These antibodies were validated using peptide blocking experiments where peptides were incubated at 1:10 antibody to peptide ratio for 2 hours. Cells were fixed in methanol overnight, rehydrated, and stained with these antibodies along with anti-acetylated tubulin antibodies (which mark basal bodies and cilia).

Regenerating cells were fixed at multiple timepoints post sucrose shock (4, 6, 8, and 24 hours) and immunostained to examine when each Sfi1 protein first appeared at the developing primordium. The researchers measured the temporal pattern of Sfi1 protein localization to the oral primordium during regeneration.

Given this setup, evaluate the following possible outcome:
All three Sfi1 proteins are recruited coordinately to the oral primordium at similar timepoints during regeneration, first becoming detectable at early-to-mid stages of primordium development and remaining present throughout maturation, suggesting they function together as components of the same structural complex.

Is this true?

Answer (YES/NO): NO